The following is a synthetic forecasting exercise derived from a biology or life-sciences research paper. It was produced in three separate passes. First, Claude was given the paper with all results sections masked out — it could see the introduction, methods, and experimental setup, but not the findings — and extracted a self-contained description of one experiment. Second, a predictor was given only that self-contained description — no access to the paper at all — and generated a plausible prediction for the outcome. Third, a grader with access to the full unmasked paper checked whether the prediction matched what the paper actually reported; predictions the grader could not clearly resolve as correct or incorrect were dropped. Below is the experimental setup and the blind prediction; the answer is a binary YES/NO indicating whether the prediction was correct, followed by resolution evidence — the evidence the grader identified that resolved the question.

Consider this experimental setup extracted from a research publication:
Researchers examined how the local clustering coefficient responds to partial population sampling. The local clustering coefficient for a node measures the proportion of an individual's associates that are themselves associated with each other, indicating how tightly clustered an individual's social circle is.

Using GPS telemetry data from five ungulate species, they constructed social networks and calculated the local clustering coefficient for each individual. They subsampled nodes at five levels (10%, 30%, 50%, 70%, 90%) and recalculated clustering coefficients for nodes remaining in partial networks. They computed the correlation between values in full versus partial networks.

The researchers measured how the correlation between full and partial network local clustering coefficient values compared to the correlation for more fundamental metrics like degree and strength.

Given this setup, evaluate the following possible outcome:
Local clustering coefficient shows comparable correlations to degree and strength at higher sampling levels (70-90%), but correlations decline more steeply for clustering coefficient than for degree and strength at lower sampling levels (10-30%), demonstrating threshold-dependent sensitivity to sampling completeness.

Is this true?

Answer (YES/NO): NO